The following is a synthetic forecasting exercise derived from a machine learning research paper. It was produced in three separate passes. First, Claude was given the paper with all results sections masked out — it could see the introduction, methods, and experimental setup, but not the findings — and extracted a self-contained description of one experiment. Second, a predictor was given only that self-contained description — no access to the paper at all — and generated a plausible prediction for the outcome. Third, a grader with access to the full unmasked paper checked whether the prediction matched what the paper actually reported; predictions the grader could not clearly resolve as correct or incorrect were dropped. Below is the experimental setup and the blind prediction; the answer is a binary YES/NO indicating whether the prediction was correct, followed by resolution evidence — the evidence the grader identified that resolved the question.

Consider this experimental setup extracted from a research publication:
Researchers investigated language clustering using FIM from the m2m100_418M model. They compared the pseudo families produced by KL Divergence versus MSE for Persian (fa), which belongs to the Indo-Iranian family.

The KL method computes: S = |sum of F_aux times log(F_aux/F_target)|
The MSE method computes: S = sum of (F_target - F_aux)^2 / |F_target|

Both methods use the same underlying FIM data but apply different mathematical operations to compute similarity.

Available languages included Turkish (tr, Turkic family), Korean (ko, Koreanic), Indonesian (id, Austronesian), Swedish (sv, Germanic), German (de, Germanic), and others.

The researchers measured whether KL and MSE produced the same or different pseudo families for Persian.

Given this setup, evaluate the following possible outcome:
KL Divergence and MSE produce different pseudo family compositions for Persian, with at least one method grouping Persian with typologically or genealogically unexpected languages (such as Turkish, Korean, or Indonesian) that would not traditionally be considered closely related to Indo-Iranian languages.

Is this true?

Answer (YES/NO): YES